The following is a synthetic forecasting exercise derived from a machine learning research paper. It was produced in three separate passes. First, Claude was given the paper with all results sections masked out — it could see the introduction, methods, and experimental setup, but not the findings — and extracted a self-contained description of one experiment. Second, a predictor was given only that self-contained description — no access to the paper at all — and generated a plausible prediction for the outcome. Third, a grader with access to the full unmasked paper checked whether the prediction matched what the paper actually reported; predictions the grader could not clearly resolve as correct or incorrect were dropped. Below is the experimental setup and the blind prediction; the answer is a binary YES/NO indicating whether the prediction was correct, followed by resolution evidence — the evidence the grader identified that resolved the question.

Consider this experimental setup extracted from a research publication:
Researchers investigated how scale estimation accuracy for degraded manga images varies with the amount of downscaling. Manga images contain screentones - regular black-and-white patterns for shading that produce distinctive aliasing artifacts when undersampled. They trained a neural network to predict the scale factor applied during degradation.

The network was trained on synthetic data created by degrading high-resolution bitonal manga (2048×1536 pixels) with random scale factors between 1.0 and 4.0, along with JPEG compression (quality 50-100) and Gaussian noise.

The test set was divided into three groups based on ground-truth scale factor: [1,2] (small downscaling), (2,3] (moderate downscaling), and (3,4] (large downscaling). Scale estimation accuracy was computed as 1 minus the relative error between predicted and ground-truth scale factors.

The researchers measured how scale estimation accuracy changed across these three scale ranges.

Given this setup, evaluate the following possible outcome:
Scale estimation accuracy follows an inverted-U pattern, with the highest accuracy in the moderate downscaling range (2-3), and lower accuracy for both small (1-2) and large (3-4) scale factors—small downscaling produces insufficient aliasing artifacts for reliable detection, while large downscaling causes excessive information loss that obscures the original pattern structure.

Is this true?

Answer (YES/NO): YES